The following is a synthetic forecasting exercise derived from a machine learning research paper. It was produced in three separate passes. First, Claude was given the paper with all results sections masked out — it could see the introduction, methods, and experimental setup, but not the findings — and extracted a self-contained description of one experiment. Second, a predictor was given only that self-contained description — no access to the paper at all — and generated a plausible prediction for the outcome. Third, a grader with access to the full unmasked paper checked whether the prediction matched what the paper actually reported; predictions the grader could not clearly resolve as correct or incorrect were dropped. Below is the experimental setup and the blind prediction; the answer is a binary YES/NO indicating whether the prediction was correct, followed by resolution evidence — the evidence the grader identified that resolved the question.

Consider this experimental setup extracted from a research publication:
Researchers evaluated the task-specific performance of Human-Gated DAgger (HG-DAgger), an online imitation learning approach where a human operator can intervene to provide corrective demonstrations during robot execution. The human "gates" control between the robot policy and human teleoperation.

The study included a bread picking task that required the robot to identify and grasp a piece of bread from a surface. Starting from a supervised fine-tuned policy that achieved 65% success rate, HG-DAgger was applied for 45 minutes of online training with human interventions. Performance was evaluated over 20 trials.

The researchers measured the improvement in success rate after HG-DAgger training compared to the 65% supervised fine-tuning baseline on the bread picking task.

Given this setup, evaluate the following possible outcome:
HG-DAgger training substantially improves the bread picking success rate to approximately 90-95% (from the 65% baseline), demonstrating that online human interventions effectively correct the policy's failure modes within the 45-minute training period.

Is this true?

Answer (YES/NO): NO